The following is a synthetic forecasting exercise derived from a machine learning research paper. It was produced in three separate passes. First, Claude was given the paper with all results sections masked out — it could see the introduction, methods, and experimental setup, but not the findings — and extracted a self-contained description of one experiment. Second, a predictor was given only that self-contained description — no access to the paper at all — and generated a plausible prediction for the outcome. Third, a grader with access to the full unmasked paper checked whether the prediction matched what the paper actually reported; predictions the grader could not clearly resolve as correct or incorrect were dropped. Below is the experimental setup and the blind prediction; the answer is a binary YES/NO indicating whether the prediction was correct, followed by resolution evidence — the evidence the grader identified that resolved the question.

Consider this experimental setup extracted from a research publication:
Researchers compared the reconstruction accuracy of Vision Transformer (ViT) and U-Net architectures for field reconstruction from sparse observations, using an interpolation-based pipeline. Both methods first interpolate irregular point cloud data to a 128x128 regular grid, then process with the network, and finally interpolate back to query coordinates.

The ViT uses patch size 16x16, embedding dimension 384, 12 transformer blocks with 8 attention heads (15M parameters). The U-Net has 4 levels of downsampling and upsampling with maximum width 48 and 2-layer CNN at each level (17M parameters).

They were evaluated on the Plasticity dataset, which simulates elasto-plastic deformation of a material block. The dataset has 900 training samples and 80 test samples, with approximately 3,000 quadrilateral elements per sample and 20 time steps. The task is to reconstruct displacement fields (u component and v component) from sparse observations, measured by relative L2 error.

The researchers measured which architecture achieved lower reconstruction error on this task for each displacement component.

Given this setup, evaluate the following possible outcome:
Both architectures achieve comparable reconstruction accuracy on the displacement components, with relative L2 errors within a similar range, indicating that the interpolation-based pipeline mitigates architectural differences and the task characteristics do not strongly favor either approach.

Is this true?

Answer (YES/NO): YES